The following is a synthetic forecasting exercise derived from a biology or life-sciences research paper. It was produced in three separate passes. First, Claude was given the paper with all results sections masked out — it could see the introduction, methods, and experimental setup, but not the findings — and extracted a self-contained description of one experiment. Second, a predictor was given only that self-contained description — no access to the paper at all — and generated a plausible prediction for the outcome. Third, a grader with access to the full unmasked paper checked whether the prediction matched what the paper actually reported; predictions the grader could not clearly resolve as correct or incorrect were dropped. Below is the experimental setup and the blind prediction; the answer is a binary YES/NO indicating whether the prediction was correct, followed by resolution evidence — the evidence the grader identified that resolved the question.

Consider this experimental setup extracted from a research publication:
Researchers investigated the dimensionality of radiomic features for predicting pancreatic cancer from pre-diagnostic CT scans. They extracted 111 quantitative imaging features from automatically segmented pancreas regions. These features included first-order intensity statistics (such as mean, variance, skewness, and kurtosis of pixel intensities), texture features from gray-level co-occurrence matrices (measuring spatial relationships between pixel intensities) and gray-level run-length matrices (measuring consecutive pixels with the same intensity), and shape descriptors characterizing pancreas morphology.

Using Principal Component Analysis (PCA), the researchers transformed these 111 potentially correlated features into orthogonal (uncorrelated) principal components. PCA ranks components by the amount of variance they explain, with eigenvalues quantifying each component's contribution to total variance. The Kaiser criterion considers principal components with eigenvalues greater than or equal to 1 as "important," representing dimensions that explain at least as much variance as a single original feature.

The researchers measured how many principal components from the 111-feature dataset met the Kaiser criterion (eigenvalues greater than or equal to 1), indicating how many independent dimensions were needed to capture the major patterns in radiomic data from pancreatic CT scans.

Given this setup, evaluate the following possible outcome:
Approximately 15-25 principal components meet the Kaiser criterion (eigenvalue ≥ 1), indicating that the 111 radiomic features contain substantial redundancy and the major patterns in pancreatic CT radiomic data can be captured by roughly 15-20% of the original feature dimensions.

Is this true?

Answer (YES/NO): YES